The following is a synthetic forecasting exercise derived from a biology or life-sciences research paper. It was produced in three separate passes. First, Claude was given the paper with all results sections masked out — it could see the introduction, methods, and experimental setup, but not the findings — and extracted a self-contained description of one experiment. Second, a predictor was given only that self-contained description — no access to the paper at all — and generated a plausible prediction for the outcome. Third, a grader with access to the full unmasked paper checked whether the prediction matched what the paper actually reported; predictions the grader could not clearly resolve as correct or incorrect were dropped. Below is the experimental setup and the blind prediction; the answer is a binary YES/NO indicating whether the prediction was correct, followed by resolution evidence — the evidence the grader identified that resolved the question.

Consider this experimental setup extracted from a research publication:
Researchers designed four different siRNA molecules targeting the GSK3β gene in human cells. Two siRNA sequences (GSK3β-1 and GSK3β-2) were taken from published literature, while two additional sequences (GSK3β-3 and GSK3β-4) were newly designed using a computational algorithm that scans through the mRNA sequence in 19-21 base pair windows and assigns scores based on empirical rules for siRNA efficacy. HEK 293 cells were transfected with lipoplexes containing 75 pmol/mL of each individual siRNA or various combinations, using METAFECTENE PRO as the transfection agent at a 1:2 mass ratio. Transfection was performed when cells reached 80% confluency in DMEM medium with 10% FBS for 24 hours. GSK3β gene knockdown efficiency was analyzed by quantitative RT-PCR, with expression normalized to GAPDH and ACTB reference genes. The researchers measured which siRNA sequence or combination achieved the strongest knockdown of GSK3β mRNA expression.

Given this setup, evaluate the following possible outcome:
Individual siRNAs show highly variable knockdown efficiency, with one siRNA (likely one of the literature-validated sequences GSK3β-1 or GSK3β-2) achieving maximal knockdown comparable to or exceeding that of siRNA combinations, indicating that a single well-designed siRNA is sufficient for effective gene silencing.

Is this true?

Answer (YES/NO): NO